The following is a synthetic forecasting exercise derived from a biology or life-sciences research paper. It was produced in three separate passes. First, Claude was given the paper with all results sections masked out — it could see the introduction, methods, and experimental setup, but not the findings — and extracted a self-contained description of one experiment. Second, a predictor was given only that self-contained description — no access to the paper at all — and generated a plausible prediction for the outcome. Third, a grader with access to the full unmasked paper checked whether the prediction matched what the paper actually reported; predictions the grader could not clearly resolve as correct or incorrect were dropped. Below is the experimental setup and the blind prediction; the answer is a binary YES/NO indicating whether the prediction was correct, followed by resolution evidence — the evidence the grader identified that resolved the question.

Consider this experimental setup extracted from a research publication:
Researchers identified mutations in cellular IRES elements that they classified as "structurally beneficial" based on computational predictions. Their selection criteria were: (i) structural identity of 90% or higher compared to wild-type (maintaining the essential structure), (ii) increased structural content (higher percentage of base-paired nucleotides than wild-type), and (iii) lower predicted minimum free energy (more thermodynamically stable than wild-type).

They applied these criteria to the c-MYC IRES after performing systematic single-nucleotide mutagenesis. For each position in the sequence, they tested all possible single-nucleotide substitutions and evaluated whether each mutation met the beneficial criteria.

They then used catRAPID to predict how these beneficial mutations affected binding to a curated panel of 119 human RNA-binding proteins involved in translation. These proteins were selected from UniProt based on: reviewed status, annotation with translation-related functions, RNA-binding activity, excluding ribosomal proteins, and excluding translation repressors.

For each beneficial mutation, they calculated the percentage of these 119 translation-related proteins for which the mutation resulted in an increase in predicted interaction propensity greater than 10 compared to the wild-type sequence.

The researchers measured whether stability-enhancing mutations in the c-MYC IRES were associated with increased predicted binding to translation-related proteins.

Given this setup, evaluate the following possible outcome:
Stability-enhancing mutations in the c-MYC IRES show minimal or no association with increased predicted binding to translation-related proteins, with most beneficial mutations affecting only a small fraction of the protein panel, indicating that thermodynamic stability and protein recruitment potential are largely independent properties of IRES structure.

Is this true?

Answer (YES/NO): NO